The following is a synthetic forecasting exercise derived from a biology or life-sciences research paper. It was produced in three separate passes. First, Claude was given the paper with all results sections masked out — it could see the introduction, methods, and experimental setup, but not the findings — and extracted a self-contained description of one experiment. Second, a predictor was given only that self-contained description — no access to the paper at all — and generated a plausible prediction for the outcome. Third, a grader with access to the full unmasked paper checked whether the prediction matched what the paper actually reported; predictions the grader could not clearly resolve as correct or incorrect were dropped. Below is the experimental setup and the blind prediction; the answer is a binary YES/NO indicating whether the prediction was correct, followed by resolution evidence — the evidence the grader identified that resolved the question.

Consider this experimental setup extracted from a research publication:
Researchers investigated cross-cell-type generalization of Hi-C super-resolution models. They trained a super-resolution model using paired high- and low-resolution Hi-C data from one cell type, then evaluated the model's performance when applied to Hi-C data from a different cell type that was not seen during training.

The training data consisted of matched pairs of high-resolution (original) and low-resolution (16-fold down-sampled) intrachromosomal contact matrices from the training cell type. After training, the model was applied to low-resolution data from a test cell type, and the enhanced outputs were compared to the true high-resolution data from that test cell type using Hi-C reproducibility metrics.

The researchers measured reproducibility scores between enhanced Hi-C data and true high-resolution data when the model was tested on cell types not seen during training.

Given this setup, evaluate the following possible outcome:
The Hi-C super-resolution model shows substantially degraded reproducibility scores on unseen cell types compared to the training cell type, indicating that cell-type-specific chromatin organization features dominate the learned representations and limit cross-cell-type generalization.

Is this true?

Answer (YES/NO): NO